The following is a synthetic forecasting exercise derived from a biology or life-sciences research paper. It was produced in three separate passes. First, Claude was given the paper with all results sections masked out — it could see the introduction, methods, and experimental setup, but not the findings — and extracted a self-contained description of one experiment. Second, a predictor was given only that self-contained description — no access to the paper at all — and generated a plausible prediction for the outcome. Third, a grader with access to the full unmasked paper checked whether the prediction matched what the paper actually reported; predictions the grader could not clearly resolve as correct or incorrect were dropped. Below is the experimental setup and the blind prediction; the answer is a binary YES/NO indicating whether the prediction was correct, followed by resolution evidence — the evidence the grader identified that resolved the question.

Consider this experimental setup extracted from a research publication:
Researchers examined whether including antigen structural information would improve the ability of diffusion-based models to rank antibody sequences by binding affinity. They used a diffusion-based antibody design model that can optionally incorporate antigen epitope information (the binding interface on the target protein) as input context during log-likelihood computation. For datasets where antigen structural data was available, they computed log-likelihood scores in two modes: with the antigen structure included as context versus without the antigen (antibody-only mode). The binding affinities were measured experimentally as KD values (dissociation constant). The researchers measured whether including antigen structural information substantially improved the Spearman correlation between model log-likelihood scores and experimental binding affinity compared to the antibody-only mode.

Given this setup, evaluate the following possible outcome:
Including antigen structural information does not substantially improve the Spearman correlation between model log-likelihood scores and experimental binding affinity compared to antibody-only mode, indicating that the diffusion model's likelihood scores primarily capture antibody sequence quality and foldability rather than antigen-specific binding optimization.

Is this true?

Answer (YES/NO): YES